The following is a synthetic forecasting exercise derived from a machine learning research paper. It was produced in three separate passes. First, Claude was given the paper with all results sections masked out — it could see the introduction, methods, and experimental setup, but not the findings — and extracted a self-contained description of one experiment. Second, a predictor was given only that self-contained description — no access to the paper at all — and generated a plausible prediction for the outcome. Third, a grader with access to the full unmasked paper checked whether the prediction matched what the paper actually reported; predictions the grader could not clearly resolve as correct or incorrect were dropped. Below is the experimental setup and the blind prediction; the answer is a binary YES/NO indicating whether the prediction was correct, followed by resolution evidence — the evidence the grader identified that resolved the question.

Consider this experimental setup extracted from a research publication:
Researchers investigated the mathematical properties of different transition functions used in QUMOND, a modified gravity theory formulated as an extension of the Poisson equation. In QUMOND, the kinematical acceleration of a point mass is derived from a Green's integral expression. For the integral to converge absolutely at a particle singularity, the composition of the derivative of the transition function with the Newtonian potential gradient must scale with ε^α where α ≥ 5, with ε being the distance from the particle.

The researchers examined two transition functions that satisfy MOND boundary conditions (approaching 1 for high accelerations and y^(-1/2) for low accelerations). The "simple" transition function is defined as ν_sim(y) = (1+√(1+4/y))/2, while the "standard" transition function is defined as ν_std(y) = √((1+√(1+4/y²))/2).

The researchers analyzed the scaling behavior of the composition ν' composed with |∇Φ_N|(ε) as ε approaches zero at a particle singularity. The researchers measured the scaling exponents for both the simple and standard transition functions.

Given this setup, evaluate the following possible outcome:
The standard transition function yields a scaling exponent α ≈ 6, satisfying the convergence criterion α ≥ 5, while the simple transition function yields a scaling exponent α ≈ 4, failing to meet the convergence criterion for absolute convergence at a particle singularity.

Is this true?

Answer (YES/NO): YES